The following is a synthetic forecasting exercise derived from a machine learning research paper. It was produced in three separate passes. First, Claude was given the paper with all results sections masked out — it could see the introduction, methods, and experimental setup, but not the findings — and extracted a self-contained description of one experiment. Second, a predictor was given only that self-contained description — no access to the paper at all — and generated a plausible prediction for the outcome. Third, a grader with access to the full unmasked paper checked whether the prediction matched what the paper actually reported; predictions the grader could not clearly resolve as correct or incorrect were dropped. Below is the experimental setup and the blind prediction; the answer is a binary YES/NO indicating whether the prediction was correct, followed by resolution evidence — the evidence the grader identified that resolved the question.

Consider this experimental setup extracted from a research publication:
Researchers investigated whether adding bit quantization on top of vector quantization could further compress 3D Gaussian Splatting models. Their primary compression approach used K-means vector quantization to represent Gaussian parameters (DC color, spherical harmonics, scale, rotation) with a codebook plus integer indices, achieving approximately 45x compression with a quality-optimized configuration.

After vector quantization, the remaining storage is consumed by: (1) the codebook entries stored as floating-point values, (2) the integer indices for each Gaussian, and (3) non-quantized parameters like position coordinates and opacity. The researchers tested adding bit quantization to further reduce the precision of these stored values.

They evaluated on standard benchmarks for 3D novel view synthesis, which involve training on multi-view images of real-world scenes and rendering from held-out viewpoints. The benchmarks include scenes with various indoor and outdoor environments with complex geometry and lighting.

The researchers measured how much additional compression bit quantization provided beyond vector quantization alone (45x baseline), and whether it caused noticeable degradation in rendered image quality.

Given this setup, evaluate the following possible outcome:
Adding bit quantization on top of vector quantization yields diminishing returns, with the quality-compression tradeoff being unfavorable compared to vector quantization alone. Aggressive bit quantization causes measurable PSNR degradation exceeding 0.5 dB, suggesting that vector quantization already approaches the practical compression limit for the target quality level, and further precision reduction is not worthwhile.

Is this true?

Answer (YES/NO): NO